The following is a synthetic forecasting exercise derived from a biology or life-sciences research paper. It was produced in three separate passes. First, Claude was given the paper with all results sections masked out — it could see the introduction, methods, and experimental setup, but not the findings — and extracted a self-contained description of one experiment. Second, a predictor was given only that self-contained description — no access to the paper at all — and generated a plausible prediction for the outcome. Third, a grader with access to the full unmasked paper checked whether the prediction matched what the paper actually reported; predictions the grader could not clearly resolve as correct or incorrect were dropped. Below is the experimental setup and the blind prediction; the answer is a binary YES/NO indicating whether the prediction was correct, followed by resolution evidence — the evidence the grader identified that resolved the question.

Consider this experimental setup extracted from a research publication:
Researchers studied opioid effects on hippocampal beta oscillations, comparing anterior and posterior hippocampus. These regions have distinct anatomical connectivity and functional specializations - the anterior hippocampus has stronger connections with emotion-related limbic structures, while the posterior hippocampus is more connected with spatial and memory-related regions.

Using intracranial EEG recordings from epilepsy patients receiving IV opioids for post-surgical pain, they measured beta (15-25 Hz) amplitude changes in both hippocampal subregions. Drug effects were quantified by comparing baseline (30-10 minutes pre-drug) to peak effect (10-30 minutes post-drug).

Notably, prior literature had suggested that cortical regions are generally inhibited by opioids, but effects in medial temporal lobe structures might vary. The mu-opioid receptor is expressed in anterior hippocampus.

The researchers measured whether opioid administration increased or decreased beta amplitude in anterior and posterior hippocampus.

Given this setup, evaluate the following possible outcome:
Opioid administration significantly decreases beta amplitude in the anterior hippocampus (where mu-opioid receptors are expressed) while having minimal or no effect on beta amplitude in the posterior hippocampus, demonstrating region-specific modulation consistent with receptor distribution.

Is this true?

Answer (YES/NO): NO